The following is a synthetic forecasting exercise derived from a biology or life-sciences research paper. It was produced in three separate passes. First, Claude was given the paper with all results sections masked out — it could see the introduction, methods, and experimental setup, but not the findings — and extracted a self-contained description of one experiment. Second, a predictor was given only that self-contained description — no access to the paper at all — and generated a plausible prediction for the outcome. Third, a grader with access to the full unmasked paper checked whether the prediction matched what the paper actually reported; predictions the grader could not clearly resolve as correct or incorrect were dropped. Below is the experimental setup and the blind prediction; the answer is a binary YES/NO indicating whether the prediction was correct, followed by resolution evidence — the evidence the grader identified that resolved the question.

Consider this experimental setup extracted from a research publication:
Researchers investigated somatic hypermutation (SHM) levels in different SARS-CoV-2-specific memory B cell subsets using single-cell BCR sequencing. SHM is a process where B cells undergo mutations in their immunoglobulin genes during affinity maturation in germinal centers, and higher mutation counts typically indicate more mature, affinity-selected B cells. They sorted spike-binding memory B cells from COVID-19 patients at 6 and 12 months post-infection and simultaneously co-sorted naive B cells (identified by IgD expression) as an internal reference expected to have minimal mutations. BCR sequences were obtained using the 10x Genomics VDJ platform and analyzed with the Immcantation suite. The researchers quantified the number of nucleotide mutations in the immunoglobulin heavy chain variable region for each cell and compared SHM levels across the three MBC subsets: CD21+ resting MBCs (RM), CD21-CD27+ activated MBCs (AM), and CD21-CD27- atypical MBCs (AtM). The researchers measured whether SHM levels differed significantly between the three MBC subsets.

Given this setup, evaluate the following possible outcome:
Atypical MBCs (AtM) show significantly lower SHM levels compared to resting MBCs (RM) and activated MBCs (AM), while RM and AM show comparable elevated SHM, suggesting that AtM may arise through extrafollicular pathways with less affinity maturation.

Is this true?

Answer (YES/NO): NO